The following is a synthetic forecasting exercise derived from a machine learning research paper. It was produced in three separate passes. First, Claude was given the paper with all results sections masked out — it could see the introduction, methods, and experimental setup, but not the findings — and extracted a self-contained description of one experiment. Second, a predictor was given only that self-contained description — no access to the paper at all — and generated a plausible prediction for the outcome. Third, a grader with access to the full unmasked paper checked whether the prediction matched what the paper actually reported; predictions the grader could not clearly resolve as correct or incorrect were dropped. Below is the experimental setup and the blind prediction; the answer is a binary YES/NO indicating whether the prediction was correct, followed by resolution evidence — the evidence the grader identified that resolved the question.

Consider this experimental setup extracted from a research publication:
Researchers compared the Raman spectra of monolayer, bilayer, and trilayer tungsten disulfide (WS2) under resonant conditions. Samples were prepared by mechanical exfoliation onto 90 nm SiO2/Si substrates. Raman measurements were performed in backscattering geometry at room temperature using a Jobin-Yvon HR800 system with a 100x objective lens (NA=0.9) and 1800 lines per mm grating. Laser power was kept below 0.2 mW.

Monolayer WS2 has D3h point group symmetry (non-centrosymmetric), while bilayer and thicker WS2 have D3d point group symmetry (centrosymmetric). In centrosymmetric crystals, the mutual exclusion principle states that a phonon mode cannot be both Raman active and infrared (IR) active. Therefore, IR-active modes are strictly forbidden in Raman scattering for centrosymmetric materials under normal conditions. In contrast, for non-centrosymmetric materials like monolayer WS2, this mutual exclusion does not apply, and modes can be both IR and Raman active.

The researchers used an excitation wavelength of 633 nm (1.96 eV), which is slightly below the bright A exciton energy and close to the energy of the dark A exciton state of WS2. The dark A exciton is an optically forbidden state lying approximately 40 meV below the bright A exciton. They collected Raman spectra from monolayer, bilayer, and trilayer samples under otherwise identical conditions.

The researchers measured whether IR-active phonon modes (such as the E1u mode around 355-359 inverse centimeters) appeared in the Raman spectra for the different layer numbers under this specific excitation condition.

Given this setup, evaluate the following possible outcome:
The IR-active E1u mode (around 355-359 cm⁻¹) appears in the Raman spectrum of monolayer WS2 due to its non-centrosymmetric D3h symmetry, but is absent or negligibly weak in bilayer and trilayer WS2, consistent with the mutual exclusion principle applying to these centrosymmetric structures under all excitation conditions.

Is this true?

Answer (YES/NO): NO